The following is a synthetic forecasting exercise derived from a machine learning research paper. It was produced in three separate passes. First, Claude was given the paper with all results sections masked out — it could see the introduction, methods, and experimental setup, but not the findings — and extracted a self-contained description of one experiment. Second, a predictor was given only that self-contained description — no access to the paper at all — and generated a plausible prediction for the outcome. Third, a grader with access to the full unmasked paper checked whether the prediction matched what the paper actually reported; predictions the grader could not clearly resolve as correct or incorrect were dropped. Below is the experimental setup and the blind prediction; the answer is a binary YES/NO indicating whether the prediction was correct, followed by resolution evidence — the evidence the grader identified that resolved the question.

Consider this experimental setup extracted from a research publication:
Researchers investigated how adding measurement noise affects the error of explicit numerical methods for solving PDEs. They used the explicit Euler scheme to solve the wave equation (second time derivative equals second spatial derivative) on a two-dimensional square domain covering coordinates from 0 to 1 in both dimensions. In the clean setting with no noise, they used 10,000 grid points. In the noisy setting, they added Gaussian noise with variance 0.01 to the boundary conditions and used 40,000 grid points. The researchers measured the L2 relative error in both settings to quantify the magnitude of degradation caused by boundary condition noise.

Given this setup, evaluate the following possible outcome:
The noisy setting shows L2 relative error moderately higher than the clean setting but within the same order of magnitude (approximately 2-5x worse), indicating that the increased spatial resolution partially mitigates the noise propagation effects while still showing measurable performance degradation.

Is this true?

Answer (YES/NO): NO